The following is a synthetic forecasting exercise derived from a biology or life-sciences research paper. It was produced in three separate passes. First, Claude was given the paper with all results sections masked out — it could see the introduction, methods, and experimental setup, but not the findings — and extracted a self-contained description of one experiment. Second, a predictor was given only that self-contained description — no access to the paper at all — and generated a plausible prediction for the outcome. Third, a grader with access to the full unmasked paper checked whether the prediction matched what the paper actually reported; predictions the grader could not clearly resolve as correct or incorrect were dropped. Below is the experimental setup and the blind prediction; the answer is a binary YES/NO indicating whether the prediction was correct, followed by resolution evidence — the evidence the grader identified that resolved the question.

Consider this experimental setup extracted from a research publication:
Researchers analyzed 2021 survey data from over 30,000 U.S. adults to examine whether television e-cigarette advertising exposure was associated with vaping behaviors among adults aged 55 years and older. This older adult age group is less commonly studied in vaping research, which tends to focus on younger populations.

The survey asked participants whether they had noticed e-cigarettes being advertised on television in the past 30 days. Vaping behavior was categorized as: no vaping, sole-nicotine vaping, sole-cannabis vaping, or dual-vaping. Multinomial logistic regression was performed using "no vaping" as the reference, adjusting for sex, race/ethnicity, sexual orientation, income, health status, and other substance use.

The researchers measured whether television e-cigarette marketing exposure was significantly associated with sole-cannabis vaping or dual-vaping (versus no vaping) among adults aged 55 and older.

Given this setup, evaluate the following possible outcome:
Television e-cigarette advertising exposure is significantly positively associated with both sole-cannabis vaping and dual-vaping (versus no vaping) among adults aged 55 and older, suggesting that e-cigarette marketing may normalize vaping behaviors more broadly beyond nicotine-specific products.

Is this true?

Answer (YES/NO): NO